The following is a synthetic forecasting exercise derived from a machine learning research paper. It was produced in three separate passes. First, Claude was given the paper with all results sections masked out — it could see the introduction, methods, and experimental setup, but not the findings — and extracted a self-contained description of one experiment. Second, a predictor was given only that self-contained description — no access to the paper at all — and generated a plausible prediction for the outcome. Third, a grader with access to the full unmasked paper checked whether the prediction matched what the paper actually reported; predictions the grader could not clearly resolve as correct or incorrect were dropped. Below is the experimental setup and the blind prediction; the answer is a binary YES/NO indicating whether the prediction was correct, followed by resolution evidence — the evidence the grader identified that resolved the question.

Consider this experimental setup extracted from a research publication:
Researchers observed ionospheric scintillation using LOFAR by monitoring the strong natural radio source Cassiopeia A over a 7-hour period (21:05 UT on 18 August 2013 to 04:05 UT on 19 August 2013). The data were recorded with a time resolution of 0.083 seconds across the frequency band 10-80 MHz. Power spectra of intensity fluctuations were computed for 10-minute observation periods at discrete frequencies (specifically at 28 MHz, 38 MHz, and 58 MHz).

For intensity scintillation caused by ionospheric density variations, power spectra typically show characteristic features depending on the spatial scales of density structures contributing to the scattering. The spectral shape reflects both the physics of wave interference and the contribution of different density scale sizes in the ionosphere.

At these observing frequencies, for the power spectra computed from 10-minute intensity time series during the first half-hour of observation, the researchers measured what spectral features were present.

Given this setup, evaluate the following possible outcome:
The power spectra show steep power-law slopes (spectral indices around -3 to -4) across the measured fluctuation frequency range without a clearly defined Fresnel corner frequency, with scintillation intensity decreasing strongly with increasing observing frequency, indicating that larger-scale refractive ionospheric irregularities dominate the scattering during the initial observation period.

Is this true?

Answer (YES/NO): NO